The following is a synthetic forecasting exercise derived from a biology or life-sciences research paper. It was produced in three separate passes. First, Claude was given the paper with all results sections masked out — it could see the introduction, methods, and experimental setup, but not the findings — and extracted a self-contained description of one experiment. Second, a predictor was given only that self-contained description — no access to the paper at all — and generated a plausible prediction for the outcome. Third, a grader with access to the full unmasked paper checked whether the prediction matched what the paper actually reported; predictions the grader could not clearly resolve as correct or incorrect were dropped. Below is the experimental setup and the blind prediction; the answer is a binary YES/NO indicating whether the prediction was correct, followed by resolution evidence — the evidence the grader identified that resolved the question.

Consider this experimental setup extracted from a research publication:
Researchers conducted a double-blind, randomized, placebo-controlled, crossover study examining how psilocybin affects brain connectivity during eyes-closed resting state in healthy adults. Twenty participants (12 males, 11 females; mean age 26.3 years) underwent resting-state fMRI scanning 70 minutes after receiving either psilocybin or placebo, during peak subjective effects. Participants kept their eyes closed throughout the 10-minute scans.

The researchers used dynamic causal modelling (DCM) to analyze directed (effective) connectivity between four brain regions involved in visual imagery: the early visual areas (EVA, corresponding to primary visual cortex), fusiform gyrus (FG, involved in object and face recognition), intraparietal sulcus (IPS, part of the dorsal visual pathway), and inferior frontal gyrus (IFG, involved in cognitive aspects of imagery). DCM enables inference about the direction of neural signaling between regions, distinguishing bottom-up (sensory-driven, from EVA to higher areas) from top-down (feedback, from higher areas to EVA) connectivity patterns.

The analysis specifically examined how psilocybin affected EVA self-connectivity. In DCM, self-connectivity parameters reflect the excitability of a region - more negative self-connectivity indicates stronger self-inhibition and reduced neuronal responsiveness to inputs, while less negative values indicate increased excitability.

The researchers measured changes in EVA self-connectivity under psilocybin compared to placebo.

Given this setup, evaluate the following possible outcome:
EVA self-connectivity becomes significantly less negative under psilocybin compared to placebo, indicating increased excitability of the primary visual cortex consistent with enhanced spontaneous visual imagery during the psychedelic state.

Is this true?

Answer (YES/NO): NO